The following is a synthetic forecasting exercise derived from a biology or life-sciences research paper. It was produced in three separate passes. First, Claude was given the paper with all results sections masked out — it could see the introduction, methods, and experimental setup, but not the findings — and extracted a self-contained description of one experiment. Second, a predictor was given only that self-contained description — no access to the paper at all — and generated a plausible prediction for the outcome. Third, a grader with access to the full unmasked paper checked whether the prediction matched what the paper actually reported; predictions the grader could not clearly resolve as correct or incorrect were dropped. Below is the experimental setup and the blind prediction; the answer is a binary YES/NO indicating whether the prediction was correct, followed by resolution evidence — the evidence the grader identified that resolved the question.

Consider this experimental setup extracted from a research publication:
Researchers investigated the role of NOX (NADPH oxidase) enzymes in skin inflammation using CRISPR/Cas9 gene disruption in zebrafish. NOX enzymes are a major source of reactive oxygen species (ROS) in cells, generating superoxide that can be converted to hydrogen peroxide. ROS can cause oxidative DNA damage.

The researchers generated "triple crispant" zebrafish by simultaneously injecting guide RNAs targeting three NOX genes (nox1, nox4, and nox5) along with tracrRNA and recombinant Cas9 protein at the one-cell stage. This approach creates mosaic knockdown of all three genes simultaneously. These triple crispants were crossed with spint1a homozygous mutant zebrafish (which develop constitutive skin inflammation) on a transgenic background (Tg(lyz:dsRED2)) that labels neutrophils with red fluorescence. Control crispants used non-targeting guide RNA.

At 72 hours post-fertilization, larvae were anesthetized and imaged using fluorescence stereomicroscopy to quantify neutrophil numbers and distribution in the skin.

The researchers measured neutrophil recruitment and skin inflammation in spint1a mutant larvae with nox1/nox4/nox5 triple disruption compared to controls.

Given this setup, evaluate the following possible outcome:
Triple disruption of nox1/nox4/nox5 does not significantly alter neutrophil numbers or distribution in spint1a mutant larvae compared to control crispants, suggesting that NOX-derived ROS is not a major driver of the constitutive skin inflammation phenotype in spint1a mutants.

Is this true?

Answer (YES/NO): NO